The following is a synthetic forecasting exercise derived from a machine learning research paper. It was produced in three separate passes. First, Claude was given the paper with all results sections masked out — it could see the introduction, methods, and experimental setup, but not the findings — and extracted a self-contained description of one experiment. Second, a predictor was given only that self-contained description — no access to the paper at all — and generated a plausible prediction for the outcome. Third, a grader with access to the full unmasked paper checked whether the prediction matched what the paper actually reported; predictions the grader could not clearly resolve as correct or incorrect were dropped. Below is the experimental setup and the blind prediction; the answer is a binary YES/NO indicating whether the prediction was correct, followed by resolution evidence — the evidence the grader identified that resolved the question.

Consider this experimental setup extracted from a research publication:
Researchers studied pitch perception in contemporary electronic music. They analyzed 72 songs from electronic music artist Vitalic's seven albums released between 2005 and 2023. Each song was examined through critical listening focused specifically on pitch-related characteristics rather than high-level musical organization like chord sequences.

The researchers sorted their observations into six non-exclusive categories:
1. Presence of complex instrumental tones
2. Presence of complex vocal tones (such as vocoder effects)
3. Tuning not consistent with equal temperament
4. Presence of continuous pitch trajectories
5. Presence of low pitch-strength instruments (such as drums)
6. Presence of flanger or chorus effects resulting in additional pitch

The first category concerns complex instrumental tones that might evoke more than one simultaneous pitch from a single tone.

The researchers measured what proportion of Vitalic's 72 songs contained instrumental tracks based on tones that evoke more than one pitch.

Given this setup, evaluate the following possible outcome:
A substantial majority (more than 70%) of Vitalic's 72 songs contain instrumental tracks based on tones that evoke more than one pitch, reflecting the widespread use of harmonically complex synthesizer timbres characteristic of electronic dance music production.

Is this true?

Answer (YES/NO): NO